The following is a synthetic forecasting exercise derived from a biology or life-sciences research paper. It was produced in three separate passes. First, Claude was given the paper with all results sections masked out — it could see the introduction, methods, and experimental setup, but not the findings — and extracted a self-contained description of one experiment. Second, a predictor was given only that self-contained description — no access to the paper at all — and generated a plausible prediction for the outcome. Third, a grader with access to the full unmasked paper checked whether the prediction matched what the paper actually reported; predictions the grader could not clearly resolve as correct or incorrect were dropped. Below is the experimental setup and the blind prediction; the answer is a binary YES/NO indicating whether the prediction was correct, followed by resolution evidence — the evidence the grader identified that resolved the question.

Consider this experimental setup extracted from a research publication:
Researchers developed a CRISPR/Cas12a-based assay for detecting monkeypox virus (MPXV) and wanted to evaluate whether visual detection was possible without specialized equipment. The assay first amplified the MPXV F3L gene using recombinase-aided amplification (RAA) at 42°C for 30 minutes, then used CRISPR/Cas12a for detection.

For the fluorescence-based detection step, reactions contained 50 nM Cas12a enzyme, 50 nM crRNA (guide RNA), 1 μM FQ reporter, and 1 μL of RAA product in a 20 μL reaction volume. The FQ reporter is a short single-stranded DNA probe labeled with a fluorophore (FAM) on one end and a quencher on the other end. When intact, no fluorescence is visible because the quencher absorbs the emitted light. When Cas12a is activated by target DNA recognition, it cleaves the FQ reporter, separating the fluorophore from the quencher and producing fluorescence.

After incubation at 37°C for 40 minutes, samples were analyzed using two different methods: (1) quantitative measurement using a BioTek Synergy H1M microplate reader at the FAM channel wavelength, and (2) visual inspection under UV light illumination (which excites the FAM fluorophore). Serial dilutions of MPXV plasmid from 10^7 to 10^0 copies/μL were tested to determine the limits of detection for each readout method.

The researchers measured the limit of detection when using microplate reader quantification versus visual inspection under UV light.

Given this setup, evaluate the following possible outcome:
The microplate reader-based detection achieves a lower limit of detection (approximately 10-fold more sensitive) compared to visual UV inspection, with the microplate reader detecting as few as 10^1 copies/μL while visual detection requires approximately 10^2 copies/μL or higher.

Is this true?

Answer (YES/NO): YES